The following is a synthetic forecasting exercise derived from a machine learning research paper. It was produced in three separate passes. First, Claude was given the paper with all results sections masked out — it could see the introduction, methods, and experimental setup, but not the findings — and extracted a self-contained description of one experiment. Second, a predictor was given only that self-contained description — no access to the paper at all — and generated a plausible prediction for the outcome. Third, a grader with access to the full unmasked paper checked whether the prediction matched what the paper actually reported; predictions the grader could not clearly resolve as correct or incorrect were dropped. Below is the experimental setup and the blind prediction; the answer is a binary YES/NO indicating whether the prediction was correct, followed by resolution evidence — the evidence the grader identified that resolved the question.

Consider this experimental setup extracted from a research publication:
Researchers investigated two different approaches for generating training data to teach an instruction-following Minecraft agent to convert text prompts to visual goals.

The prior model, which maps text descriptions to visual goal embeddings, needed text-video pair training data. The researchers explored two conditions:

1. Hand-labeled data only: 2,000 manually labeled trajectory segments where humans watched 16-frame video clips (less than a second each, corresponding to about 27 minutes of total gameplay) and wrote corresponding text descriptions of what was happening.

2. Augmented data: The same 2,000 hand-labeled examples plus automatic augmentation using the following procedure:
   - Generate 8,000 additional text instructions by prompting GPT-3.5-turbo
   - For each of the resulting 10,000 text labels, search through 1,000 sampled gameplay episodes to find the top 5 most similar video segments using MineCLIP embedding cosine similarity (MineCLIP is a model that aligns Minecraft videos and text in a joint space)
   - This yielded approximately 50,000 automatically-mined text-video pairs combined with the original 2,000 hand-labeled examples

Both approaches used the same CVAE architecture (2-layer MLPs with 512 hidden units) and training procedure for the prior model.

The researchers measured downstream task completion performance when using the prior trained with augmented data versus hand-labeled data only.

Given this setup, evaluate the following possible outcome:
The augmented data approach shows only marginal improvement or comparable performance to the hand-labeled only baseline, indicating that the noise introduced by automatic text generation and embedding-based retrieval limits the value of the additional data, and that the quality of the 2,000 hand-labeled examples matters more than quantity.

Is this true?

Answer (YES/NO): YES